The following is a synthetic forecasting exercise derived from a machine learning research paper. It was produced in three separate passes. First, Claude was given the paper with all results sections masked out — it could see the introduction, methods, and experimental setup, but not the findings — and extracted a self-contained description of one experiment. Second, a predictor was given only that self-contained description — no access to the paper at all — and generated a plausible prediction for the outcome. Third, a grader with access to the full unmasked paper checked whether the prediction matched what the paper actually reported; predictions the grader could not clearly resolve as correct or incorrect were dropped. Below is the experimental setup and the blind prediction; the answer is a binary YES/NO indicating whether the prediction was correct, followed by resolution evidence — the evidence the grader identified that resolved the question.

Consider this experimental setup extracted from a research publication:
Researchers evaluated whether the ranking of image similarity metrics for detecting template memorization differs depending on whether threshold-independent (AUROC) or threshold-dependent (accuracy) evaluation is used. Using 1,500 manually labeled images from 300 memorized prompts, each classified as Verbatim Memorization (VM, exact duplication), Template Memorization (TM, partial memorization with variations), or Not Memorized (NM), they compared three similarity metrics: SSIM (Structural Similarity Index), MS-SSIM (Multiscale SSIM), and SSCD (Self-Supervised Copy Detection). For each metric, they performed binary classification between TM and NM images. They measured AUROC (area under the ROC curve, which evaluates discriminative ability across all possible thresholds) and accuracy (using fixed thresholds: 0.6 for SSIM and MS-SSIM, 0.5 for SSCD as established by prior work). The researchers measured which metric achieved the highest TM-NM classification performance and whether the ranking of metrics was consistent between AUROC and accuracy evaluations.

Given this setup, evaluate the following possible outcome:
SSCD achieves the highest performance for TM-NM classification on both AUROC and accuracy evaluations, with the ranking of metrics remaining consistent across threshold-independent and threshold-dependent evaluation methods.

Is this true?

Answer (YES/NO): NO